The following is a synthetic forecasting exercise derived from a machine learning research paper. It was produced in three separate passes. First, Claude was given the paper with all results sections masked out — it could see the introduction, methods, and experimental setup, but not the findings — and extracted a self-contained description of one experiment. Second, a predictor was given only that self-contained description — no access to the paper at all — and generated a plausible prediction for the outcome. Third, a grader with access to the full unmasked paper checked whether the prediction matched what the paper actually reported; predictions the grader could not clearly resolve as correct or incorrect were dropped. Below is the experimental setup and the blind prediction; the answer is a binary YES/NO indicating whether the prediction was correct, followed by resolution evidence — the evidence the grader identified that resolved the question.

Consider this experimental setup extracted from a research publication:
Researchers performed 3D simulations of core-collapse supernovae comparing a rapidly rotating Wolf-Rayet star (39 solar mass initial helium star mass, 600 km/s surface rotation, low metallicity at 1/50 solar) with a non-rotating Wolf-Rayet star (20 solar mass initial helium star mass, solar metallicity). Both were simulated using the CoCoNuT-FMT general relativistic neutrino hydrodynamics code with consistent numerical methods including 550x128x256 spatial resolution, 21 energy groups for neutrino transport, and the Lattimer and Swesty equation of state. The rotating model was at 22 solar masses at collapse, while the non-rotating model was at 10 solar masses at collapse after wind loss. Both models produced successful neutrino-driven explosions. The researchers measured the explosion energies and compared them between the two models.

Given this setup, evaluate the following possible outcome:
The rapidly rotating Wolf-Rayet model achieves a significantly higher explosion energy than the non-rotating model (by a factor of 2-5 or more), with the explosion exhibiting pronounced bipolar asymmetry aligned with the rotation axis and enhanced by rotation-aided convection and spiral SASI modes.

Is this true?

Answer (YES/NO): NO